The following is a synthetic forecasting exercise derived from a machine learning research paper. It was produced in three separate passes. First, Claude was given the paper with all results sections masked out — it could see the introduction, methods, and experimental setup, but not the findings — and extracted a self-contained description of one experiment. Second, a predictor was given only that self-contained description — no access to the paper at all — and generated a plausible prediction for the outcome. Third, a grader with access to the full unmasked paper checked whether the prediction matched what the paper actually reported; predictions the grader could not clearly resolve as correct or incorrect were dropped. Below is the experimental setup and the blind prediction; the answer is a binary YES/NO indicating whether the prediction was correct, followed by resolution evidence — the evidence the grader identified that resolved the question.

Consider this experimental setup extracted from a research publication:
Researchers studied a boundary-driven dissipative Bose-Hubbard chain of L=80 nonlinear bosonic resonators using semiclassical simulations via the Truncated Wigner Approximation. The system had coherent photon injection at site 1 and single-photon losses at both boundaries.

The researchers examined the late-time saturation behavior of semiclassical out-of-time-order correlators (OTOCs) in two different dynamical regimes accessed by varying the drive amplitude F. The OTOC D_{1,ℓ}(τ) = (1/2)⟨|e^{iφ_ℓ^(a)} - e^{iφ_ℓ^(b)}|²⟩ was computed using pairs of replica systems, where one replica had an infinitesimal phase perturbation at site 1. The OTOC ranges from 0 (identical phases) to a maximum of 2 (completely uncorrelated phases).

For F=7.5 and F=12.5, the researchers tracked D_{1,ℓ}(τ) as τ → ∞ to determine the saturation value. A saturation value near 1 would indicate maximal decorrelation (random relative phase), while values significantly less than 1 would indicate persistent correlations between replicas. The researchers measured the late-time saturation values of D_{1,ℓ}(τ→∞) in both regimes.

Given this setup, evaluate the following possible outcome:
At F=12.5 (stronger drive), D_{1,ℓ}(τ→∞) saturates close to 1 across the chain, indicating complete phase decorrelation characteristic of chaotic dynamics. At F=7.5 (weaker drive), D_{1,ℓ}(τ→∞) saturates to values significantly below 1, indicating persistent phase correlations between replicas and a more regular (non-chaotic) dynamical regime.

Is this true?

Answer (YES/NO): NO